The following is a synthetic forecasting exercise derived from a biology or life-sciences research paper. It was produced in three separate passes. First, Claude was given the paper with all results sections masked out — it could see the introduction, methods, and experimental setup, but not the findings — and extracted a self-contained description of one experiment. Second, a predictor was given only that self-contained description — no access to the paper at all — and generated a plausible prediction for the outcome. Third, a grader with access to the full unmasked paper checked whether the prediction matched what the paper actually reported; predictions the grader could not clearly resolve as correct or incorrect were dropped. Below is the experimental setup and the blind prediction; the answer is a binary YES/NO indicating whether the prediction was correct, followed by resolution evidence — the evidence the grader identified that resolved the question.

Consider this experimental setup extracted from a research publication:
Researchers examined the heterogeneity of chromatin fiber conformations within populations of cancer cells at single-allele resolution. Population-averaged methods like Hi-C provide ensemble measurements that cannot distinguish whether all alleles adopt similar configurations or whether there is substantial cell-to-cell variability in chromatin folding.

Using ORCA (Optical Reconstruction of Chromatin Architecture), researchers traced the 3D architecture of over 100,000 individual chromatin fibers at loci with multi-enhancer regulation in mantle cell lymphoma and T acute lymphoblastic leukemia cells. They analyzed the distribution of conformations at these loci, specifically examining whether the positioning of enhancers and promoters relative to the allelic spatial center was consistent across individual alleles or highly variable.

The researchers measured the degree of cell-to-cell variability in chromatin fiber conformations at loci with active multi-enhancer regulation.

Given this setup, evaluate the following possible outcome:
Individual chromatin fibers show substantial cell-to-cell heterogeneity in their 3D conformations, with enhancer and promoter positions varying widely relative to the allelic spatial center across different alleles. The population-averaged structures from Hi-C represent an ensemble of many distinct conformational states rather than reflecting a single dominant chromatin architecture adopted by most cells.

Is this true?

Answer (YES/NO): YES